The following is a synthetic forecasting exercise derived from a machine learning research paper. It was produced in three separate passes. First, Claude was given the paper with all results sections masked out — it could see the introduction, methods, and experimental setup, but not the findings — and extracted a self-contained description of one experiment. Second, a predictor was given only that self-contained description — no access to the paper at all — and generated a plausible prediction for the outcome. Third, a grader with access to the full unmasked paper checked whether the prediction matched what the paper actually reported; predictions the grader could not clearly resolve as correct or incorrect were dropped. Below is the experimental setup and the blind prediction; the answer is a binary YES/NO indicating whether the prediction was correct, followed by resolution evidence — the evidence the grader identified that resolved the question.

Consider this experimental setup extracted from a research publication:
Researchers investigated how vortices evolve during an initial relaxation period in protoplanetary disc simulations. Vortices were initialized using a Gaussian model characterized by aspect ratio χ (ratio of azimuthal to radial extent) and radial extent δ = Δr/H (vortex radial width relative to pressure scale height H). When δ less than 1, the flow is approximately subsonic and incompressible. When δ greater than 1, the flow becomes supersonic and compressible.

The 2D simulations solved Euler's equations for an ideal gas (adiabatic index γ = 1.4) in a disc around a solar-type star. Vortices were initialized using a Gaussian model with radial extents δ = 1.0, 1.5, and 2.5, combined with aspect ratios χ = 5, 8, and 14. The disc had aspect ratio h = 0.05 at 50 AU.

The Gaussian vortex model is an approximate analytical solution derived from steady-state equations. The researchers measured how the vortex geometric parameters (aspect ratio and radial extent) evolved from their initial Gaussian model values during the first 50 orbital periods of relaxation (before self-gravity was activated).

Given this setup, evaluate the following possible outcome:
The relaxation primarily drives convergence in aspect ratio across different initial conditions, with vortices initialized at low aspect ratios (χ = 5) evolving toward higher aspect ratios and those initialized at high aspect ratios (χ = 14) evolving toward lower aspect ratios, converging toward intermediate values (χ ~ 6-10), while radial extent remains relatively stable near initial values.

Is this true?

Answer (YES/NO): NO